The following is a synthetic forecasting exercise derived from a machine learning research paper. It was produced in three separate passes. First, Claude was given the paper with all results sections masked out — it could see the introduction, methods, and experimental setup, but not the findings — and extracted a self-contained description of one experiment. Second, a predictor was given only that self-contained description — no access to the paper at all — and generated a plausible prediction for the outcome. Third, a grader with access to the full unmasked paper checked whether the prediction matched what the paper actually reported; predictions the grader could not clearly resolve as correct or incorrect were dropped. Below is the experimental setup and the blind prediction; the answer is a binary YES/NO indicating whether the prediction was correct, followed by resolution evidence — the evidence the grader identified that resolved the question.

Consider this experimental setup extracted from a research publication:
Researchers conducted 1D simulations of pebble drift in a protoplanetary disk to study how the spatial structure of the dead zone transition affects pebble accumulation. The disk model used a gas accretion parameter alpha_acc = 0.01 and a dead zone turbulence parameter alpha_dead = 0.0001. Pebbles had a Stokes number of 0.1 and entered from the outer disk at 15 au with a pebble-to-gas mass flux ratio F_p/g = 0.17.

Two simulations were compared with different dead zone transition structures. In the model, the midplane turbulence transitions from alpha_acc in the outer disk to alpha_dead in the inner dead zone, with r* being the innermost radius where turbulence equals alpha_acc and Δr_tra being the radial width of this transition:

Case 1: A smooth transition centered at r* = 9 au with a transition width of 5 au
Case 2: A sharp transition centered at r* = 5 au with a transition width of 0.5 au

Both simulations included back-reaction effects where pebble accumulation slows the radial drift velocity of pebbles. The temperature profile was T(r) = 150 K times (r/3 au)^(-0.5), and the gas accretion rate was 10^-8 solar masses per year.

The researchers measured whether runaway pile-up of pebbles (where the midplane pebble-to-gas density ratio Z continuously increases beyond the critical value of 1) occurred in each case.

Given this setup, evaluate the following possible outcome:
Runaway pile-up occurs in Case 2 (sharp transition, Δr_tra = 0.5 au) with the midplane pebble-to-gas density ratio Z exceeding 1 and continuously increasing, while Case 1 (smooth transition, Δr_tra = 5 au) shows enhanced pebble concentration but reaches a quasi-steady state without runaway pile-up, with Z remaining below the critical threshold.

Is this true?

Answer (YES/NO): NO